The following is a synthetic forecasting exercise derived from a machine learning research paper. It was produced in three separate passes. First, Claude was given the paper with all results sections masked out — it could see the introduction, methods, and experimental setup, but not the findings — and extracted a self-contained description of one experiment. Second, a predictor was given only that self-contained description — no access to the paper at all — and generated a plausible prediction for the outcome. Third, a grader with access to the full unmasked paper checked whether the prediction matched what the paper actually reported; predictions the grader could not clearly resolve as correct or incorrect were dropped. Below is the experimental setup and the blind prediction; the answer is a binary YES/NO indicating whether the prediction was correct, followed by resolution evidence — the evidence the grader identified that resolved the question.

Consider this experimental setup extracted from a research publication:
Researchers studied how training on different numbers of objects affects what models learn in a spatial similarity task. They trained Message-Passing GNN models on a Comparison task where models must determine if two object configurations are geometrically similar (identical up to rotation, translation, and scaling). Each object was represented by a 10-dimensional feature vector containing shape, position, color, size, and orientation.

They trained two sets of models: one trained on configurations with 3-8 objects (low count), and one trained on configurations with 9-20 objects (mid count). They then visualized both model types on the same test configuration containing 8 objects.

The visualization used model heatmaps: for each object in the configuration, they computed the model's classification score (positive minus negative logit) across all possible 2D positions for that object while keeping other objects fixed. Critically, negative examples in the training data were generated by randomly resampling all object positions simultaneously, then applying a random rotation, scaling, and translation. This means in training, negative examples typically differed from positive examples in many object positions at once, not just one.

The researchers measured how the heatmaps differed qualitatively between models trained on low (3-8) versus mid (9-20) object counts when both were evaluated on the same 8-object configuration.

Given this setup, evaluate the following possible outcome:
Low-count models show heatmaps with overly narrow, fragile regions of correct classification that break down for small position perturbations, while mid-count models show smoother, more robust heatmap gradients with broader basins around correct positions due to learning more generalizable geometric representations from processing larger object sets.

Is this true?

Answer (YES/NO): NO